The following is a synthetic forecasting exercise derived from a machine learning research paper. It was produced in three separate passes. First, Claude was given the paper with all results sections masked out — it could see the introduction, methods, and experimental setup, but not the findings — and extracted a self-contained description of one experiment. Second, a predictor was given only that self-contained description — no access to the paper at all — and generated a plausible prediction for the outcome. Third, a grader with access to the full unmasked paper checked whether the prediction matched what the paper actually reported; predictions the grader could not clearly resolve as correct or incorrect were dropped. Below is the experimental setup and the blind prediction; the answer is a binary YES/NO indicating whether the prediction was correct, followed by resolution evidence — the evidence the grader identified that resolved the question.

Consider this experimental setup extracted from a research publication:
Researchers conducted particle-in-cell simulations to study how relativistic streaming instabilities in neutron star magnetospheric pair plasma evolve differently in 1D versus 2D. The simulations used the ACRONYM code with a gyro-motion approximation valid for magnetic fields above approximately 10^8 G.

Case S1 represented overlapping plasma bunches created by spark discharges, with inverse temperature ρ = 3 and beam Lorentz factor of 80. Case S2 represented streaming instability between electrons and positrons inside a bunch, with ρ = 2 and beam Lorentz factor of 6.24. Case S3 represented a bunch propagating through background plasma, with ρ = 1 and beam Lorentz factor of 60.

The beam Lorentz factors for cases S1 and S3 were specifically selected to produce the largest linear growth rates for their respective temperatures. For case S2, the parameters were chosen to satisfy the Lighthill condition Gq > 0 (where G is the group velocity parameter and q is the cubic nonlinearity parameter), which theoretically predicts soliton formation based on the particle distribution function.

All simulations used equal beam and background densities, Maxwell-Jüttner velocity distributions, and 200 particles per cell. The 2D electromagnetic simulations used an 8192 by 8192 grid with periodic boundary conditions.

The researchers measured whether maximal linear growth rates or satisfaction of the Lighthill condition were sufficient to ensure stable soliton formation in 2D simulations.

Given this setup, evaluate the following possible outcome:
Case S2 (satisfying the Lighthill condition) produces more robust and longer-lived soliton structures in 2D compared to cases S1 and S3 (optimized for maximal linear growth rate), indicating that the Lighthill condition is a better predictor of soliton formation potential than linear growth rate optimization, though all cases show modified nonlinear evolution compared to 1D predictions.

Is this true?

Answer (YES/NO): NO